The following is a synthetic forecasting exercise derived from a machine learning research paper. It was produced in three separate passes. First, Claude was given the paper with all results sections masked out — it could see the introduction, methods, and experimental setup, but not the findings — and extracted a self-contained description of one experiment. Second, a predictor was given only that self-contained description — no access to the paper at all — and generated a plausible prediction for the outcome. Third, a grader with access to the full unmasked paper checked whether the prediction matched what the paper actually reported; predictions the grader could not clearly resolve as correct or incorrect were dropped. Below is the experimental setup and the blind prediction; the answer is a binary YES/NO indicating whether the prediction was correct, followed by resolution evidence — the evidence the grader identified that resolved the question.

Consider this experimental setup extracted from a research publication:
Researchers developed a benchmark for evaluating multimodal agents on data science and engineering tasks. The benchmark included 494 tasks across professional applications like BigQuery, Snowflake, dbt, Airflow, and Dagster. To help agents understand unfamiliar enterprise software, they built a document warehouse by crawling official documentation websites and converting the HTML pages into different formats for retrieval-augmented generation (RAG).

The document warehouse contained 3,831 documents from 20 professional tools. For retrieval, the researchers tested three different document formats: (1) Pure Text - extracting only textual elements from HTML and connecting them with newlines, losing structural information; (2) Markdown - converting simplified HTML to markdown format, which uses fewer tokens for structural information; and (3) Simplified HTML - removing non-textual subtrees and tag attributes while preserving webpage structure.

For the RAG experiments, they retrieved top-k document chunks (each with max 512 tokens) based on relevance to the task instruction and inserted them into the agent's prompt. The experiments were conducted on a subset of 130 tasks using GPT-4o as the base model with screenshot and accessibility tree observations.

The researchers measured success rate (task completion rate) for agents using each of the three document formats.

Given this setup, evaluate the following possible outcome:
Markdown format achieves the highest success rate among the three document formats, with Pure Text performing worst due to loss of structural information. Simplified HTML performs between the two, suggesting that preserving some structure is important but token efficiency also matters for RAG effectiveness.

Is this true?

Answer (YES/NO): NO